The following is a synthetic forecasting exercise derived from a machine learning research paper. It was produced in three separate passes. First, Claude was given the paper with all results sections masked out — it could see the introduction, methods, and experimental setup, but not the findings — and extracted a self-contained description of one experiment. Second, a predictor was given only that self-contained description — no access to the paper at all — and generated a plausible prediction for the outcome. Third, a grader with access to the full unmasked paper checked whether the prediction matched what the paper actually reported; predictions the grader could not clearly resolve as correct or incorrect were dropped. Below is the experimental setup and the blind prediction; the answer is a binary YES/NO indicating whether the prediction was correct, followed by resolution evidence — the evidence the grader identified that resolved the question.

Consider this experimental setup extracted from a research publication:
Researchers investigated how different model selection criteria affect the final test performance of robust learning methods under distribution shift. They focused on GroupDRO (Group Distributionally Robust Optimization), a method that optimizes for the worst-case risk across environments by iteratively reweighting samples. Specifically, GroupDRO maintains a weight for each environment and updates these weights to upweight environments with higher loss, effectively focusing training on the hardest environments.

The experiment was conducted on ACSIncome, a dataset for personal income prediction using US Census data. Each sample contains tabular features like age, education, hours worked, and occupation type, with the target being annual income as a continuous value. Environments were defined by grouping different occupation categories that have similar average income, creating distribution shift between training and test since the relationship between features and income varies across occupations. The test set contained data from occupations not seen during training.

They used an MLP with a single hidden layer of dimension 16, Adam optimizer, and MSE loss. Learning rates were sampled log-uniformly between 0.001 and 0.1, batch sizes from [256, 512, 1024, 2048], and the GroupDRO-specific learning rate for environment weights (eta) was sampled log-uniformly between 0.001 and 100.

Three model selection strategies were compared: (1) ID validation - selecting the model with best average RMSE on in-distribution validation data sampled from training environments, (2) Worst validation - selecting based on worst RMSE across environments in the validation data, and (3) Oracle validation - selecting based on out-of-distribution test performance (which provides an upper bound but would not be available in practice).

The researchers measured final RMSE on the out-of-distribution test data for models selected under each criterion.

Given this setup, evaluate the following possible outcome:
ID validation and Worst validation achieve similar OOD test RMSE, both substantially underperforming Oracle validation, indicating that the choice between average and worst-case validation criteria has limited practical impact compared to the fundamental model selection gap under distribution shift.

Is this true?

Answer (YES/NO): NO